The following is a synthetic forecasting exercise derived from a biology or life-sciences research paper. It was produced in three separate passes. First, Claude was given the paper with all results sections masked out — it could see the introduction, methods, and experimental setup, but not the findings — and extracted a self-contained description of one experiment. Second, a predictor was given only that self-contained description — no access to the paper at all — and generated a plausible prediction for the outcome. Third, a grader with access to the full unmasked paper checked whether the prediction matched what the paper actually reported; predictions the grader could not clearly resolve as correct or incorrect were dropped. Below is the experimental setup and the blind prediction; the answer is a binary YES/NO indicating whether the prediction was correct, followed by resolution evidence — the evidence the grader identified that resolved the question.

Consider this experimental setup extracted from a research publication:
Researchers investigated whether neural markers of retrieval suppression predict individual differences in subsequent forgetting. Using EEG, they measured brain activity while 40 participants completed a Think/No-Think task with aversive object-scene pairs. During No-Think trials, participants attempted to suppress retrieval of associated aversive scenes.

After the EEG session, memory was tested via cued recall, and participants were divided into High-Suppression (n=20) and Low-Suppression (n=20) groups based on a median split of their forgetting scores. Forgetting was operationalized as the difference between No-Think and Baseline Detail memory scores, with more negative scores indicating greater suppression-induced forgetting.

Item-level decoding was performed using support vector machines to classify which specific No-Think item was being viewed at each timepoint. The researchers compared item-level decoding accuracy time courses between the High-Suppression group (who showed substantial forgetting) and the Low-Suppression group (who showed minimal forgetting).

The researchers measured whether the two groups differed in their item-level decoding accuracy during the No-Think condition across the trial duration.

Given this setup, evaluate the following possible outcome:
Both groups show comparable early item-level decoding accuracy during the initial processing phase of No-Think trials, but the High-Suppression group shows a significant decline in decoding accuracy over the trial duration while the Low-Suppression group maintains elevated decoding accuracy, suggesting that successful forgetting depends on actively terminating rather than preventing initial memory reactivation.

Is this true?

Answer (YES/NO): NO